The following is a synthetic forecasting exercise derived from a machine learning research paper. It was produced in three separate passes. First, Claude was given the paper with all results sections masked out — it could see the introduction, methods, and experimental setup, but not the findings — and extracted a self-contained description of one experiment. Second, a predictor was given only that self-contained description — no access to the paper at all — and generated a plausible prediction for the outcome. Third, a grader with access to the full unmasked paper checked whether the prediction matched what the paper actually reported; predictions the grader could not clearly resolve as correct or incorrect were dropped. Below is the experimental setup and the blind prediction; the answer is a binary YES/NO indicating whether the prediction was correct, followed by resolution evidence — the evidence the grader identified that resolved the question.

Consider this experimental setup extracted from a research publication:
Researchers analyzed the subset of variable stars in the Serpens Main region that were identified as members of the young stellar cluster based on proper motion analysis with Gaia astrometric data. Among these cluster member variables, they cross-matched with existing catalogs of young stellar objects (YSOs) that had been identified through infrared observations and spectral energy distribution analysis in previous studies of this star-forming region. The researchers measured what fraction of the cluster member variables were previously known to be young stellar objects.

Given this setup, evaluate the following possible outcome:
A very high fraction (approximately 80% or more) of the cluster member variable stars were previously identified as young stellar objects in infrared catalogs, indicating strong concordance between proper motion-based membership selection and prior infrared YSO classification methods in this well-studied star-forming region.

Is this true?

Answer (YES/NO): NO